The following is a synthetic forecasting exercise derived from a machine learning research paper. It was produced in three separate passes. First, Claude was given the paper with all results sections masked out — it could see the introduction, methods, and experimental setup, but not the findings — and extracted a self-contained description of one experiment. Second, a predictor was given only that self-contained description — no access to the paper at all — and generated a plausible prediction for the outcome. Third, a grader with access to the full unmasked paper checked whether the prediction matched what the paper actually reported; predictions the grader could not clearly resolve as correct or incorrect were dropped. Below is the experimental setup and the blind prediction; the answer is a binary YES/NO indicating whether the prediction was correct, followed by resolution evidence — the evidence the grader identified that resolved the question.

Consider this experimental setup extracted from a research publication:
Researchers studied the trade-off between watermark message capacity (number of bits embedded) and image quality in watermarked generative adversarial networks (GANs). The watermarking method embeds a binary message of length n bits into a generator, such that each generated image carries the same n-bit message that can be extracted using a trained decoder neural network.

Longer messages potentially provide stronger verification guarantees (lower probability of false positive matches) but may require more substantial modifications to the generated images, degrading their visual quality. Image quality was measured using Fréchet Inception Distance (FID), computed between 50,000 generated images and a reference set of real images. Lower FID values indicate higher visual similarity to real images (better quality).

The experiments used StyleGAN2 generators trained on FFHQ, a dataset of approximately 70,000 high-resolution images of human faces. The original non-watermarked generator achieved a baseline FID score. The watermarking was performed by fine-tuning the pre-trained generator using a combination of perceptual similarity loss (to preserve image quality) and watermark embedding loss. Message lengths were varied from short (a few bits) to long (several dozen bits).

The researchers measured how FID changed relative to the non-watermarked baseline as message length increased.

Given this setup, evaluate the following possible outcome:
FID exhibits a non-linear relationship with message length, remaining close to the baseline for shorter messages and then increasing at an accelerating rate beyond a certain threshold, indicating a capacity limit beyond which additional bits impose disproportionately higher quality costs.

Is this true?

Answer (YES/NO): YES